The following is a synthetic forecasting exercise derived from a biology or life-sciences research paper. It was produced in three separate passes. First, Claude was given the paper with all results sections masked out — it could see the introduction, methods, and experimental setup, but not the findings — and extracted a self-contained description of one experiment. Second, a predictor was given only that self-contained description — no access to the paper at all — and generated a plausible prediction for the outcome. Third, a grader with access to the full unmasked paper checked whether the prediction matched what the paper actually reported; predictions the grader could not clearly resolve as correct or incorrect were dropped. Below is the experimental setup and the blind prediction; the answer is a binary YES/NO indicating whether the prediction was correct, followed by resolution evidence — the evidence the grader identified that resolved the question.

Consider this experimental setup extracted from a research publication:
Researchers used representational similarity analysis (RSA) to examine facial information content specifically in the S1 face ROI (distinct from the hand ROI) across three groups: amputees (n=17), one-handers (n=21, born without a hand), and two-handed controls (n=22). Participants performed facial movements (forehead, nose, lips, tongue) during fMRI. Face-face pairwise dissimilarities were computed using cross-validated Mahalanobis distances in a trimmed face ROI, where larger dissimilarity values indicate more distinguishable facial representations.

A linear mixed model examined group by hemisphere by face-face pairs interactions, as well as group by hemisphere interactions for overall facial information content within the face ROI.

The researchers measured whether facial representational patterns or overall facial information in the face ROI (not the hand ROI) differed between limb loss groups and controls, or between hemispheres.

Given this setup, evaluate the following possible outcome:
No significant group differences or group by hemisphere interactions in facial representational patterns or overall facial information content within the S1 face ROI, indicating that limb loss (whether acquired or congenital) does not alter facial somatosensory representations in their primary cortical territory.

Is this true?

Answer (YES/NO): YES